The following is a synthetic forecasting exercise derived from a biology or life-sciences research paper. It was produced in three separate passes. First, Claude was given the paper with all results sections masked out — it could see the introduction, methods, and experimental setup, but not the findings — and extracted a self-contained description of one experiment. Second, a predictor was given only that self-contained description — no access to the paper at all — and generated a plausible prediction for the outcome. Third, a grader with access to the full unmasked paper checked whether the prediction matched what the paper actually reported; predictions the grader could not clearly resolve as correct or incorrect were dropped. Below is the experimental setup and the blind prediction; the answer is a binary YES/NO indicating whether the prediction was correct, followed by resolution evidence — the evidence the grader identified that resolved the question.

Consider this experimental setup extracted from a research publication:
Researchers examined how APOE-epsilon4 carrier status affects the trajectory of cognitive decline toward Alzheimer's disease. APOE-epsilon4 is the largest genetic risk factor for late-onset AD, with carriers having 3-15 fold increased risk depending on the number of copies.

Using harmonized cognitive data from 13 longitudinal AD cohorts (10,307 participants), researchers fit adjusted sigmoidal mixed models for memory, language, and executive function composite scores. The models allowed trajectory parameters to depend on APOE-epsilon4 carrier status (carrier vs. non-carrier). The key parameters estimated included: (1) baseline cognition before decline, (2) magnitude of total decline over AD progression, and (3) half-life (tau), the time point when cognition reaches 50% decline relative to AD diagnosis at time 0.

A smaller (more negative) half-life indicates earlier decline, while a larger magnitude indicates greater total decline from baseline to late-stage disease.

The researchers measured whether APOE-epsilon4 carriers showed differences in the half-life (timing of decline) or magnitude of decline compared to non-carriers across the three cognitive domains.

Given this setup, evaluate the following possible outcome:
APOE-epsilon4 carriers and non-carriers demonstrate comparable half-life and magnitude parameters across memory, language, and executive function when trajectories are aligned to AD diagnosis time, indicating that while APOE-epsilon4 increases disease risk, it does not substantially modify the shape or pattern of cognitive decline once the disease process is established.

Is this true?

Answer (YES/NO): NO